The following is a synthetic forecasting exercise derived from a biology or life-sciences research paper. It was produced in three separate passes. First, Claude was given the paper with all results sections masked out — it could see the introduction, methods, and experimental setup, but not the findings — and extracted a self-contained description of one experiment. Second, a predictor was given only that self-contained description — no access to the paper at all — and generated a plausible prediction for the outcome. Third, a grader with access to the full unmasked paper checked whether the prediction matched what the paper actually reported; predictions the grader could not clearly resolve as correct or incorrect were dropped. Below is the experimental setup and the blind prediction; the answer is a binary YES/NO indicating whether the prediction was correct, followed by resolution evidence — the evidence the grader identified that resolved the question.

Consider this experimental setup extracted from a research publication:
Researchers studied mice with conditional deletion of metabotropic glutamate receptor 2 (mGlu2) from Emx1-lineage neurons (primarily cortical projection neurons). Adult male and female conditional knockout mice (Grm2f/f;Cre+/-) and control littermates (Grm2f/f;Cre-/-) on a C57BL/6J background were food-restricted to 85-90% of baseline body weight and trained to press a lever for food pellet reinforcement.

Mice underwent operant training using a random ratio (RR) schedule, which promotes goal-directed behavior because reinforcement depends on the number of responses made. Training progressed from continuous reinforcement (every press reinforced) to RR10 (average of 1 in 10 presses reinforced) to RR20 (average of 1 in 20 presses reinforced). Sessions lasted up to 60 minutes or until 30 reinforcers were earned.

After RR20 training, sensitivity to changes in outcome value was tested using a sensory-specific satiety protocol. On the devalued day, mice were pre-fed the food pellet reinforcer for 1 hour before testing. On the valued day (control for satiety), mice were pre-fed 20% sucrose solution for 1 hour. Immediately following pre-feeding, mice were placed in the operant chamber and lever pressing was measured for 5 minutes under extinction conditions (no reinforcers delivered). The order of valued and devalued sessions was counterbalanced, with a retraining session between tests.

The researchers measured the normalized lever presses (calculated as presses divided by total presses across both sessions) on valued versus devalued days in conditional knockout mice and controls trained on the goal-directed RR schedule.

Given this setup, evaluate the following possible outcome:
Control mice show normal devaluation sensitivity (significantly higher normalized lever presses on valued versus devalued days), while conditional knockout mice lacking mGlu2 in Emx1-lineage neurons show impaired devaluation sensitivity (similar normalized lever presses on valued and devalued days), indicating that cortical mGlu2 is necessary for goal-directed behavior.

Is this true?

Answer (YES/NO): NO